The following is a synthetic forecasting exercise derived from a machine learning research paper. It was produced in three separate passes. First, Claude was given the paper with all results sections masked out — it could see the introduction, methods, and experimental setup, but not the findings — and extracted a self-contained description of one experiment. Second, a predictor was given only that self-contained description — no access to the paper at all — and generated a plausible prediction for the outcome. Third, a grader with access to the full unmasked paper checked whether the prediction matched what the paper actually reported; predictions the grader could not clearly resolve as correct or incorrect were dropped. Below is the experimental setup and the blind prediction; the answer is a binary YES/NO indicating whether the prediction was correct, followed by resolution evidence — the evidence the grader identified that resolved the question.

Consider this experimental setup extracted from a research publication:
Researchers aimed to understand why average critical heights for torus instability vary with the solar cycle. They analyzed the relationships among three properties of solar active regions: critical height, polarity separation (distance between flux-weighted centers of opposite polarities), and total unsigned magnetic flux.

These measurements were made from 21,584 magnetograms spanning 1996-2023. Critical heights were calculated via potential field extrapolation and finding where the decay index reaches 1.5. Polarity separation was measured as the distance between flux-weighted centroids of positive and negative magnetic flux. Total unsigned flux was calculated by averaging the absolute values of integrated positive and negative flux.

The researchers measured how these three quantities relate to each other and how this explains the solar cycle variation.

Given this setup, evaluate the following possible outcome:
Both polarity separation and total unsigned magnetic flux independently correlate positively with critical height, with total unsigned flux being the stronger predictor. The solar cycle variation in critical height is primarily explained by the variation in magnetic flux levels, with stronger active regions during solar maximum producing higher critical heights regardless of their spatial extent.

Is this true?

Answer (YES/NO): NO